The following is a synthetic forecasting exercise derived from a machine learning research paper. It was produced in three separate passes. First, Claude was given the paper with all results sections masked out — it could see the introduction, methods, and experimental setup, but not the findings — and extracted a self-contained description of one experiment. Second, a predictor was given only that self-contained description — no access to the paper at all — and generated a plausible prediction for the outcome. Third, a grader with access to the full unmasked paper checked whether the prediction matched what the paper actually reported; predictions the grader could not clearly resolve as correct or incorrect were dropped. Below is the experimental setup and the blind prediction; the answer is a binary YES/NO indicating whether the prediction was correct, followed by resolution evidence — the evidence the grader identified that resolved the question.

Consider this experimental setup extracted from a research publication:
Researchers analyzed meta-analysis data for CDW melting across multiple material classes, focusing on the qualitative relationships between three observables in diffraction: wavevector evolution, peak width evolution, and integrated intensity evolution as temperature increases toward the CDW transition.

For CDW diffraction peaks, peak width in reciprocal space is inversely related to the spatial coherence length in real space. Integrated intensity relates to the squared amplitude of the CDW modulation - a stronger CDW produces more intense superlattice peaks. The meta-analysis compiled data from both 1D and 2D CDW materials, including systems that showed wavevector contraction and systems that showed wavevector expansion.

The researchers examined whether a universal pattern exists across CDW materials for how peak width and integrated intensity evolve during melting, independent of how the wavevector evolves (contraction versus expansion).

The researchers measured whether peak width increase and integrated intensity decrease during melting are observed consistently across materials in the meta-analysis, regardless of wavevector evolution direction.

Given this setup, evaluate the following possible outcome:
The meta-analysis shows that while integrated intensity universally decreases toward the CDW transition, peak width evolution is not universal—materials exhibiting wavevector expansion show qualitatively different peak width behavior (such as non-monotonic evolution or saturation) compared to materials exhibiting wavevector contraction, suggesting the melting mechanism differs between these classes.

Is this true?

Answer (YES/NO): NO